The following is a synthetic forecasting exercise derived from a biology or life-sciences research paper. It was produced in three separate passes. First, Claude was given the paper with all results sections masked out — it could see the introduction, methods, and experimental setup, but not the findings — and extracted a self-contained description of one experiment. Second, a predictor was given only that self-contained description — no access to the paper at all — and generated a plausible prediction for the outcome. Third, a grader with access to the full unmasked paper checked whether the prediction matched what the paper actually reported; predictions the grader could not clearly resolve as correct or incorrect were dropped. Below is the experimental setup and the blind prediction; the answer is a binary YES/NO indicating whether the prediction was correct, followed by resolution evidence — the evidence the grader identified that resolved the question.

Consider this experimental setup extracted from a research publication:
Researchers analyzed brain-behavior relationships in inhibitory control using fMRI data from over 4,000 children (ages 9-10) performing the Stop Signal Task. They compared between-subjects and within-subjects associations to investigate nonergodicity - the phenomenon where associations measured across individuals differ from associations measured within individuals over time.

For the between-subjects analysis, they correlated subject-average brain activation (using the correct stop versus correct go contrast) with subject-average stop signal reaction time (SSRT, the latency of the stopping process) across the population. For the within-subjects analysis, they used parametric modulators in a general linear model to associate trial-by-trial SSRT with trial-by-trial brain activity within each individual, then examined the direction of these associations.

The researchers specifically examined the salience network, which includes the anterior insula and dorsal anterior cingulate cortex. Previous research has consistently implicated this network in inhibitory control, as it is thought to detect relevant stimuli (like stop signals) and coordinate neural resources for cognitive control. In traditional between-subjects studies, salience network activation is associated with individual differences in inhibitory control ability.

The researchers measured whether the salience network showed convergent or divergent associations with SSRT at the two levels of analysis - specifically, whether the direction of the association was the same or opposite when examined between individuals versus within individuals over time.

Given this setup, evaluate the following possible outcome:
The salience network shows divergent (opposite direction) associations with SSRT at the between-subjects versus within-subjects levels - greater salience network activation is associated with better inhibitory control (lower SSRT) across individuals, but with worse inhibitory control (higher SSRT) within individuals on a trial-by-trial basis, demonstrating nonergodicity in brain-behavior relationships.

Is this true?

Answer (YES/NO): YES